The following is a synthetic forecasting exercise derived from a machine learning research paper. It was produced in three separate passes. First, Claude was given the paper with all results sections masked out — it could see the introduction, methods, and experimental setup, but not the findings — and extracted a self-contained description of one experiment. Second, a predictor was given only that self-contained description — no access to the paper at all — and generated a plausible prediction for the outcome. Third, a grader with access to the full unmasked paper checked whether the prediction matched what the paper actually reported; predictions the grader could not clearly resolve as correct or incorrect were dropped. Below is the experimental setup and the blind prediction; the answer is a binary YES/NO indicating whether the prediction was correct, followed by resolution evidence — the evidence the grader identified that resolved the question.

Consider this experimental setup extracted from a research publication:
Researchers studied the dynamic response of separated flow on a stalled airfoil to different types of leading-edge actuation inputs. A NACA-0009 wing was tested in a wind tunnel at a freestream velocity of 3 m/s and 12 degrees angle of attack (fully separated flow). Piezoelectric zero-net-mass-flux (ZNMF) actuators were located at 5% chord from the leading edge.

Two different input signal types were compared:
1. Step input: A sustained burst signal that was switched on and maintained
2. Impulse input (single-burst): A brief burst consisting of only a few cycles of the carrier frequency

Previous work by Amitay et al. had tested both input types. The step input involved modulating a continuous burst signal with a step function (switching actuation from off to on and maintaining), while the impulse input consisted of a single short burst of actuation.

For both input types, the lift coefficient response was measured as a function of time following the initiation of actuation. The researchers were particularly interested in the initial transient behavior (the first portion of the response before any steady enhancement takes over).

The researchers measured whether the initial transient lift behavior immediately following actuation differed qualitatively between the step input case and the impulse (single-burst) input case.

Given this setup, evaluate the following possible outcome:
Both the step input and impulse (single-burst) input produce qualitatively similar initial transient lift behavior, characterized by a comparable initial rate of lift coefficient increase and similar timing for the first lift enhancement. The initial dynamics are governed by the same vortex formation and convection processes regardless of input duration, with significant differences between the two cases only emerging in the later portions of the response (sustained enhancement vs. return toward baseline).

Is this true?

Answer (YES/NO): NO